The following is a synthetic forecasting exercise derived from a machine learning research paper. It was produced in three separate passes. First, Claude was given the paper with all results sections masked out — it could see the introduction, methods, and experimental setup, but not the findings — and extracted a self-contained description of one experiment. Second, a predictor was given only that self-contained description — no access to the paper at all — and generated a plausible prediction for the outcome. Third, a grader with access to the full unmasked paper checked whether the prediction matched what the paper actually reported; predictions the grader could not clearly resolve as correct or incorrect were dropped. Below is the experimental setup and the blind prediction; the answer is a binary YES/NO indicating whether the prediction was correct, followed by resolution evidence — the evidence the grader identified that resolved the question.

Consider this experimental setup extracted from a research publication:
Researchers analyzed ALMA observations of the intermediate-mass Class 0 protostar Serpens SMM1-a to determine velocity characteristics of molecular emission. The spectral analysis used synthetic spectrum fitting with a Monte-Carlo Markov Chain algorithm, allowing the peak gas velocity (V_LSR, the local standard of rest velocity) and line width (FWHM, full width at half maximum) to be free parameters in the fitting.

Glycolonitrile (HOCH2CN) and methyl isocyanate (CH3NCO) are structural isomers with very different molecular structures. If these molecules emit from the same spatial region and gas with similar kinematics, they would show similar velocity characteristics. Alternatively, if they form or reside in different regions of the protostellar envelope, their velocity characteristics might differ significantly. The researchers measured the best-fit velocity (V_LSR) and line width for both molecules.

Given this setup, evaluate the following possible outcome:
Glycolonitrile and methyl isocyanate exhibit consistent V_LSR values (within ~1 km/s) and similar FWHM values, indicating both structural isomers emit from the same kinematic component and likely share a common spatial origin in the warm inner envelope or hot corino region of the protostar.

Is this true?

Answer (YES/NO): YES